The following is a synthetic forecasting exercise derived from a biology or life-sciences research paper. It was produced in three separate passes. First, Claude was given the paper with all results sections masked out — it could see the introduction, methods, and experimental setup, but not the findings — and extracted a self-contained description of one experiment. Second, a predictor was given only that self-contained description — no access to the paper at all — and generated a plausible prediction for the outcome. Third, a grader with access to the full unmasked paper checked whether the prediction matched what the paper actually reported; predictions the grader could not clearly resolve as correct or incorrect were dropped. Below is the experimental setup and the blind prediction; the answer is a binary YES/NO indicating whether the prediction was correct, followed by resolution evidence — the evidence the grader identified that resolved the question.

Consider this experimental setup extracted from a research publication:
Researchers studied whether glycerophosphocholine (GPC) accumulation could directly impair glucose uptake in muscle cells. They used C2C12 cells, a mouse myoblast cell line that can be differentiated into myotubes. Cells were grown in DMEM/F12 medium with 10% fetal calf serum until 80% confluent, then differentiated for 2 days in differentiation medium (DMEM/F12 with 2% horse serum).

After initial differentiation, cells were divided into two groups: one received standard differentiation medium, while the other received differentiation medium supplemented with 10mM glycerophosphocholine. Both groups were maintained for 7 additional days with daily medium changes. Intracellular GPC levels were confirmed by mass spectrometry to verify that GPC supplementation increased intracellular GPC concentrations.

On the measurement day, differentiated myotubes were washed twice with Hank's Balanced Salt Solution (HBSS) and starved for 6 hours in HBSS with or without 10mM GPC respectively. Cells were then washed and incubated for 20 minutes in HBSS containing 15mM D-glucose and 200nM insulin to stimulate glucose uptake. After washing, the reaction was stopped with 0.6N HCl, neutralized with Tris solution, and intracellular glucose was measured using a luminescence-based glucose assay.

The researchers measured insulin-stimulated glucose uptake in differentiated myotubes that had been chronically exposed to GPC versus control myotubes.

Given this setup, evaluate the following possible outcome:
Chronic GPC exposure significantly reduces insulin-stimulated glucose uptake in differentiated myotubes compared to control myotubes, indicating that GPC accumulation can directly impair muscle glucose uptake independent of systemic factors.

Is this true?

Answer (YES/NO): YES